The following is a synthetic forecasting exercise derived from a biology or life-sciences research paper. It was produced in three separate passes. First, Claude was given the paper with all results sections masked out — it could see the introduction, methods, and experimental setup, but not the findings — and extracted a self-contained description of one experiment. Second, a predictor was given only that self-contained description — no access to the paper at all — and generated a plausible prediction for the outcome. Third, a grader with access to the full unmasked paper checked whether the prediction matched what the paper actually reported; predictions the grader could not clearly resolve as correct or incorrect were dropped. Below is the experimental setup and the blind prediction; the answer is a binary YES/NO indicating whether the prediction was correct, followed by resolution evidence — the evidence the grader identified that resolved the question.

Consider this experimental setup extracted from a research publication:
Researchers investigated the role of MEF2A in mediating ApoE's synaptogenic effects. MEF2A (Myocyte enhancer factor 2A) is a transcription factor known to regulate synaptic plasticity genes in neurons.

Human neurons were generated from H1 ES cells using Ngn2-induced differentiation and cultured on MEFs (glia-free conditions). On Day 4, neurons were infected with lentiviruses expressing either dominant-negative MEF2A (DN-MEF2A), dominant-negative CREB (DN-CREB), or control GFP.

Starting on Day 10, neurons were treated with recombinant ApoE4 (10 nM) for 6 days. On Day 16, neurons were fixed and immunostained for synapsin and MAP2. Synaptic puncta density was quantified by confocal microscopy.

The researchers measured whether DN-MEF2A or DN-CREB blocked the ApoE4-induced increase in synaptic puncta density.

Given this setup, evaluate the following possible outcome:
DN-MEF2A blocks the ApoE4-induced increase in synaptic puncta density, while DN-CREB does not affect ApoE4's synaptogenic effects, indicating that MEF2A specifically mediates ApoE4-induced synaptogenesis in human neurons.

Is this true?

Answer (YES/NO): NO